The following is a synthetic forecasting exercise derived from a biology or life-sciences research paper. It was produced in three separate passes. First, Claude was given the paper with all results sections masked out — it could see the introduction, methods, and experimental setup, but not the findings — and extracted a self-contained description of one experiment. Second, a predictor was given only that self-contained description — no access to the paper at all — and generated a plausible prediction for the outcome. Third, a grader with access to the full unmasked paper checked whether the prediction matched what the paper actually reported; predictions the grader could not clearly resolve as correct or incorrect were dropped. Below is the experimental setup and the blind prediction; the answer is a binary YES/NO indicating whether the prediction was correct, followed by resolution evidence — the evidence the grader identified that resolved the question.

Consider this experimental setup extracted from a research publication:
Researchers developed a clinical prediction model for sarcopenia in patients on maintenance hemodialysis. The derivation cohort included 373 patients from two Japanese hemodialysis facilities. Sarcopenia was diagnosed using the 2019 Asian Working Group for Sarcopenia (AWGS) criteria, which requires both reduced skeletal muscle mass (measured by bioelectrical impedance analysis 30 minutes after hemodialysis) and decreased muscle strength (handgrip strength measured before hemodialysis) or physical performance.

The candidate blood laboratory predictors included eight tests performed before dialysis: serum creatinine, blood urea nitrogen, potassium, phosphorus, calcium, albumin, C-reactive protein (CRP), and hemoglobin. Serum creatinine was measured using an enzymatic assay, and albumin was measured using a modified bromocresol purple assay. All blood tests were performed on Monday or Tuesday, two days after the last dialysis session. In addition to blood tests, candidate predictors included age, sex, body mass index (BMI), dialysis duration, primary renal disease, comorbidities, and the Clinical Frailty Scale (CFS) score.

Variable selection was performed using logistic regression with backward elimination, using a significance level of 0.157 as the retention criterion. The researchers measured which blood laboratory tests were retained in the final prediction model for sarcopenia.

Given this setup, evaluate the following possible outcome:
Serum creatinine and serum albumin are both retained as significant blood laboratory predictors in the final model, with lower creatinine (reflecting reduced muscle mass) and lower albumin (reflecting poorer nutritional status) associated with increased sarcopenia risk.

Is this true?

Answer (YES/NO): NO